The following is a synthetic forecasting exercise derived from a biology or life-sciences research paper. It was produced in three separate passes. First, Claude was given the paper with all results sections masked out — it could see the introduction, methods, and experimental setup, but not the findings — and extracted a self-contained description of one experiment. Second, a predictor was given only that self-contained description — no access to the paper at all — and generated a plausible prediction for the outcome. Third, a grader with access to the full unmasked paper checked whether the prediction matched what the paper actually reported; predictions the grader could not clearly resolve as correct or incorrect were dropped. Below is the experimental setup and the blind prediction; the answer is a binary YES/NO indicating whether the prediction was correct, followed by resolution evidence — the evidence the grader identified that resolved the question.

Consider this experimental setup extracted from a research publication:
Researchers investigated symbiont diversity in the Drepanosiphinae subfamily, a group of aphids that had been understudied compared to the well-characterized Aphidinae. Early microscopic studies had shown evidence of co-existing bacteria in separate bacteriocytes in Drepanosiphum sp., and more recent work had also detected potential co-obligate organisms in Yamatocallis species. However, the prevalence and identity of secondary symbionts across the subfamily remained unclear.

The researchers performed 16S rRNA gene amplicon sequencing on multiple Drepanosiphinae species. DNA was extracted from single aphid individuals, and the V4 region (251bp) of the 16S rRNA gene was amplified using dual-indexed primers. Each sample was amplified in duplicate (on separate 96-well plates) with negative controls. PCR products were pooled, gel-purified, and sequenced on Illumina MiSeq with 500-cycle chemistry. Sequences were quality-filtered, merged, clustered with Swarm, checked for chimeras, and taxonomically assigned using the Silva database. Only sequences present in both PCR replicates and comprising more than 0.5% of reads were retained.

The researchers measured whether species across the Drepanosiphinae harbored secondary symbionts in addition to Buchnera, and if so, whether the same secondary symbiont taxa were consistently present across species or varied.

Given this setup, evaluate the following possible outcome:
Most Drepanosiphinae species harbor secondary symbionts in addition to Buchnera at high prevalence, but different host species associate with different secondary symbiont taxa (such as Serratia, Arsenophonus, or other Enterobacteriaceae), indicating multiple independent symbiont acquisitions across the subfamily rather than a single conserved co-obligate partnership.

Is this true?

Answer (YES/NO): NO